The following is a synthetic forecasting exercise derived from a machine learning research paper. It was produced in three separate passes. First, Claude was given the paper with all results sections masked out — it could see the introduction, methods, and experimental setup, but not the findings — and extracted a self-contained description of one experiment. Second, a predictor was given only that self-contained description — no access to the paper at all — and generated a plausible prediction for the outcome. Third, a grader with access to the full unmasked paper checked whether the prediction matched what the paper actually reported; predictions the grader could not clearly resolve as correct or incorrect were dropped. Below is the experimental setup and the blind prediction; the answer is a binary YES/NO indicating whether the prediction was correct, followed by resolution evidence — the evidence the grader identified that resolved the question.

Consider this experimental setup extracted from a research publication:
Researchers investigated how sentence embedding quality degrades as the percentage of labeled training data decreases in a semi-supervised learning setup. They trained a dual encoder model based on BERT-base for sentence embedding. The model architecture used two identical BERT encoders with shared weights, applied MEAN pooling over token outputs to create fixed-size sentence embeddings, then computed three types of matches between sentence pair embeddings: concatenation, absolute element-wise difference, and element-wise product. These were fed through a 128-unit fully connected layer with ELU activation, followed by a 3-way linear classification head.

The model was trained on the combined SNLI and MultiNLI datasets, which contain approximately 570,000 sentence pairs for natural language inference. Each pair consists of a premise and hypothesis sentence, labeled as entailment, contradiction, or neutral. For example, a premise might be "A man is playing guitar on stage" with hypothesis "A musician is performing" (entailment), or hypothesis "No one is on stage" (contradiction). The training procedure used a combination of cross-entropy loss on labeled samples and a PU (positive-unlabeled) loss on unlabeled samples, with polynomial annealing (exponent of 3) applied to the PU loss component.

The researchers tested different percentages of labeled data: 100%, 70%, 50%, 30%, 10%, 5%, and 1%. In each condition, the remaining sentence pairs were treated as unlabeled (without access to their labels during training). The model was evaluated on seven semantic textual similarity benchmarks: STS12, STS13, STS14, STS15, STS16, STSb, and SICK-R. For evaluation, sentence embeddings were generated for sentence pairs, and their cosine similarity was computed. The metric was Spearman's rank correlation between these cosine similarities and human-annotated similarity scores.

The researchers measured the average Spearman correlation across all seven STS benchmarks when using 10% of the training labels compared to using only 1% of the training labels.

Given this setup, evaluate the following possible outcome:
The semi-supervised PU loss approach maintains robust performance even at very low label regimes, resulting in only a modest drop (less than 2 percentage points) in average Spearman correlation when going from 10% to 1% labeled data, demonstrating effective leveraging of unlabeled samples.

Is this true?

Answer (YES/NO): NO